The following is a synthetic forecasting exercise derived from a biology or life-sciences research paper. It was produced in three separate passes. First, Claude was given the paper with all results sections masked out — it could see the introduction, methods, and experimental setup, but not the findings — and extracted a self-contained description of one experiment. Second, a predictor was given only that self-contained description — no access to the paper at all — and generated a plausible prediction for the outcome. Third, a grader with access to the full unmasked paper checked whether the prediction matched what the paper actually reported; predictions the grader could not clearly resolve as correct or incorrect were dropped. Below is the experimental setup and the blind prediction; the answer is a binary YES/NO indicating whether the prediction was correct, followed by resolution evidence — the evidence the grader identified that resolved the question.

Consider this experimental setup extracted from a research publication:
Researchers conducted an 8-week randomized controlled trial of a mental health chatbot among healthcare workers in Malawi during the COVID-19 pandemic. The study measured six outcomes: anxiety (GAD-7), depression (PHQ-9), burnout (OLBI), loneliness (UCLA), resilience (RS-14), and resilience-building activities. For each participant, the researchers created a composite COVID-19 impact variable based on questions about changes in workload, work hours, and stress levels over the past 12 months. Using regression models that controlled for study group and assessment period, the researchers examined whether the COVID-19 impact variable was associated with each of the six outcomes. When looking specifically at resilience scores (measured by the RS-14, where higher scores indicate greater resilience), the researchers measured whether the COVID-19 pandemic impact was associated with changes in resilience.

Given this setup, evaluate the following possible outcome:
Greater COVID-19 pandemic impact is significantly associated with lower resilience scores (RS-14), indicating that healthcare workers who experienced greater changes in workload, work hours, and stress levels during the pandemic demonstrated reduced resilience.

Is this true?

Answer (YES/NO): NO